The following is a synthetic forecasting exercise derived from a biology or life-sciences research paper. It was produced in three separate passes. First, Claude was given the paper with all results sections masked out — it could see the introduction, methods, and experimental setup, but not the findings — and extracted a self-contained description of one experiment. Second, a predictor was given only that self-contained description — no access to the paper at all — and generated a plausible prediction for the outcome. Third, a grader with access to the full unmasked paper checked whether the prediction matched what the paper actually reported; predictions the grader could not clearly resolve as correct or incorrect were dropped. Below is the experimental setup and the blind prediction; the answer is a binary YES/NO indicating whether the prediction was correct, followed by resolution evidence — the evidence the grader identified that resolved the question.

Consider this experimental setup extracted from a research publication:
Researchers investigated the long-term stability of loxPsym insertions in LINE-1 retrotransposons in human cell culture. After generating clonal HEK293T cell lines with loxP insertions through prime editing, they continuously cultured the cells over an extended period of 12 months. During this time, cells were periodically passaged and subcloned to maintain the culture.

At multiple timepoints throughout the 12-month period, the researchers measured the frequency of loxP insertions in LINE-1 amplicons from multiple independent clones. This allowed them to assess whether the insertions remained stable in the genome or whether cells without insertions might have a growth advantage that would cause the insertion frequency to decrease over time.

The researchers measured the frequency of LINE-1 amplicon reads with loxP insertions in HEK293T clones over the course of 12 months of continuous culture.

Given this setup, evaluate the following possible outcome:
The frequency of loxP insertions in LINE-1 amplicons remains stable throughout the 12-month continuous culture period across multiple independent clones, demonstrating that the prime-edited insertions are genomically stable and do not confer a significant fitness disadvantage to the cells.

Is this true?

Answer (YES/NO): NO